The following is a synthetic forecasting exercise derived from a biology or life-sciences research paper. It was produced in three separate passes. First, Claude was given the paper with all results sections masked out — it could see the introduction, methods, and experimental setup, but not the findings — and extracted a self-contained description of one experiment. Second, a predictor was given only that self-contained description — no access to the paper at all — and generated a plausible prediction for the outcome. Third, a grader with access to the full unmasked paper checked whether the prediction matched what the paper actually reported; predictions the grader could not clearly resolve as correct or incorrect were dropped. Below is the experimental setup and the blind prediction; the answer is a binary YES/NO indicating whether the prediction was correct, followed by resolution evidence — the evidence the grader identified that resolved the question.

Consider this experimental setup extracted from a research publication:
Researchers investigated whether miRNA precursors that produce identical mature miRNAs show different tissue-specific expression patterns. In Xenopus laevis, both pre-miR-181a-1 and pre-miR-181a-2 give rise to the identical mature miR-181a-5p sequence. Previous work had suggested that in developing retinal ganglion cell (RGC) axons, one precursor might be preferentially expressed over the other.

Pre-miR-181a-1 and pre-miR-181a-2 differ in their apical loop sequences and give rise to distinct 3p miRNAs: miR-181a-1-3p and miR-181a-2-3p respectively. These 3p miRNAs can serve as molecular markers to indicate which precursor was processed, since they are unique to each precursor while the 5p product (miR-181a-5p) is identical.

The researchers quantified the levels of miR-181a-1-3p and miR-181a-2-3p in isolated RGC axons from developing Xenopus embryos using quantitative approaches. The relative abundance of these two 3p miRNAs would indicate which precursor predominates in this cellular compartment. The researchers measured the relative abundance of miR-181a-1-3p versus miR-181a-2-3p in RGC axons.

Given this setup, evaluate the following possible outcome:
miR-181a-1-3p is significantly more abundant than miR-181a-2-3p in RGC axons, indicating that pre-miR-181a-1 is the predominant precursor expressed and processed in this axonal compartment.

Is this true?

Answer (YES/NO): NO